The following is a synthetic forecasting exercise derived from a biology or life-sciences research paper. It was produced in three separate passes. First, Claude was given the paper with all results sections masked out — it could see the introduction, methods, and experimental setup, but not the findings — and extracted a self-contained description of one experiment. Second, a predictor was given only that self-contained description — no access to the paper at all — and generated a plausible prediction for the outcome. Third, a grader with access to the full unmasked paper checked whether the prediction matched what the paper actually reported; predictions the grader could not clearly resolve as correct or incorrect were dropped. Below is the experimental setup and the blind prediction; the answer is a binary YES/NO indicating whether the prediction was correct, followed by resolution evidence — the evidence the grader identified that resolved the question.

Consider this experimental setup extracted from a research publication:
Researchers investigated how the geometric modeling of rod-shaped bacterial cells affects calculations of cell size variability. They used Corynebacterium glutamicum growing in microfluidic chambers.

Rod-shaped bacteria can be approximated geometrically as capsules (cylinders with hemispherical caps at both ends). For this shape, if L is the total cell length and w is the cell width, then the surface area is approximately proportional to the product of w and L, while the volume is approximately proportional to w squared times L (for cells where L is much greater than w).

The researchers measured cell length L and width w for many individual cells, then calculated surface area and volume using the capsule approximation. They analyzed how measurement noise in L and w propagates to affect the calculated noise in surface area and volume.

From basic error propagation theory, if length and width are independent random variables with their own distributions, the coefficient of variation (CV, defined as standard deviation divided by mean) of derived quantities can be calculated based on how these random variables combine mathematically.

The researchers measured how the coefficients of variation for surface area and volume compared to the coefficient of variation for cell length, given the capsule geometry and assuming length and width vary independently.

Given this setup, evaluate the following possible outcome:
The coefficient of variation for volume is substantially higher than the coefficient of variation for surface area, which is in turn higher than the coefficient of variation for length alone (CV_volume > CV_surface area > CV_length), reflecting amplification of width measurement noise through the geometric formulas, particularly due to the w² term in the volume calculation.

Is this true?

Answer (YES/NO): YES